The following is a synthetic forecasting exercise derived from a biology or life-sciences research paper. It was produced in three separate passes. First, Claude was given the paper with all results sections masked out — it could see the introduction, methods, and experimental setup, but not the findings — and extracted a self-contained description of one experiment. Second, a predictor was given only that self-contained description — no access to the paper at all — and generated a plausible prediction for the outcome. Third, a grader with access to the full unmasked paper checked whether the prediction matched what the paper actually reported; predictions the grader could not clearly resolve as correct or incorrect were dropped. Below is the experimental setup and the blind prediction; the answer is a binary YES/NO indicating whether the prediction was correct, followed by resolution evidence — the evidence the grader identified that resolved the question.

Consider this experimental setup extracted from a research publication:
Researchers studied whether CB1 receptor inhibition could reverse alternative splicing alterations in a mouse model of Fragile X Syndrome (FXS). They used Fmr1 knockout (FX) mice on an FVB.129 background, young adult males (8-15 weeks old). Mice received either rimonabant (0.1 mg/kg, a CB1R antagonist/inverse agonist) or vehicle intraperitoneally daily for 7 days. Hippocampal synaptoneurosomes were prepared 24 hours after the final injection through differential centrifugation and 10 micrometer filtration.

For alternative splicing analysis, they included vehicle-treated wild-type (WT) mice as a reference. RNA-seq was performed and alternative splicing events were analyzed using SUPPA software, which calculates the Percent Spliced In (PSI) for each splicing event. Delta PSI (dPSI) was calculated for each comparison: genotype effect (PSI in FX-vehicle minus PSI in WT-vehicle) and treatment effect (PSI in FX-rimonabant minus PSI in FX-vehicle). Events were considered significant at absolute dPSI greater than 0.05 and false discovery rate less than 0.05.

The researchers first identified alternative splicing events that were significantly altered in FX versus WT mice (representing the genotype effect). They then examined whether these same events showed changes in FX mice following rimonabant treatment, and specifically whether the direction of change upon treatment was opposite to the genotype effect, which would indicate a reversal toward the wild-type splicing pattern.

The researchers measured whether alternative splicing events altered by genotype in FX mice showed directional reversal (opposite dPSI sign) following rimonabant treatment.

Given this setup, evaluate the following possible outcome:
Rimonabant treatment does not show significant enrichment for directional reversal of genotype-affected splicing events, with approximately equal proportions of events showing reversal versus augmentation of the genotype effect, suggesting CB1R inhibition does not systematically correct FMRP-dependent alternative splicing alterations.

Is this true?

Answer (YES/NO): NO